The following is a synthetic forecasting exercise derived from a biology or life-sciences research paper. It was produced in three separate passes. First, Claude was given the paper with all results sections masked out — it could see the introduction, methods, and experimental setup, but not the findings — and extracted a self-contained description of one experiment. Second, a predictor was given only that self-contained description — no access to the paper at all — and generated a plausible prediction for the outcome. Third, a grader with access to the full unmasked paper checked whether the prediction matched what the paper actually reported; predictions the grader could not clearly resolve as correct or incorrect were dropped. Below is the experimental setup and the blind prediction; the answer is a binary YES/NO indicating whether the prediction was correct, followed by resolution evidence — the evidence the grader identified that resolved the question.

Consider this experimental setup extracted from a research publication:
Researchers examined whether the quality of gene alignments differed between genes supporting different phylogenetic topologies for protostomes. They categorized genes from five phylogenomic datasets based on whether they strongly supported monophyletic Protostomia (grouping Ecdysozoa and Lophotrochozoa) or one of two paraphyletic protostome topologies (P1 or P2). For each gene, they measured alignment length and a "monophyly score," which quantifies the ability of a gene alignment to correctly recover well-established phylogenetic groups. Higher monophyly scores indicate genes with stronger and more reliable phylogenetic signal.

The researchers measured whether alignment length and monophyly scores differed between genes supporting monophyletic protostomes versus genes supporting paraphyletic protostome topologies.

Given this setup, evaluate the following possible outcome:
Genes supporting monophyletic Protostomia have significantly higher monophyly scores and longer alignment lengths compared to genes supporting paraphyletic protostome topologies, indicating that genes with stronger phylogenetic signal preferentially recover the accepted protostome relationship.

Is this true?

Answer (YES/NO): YES